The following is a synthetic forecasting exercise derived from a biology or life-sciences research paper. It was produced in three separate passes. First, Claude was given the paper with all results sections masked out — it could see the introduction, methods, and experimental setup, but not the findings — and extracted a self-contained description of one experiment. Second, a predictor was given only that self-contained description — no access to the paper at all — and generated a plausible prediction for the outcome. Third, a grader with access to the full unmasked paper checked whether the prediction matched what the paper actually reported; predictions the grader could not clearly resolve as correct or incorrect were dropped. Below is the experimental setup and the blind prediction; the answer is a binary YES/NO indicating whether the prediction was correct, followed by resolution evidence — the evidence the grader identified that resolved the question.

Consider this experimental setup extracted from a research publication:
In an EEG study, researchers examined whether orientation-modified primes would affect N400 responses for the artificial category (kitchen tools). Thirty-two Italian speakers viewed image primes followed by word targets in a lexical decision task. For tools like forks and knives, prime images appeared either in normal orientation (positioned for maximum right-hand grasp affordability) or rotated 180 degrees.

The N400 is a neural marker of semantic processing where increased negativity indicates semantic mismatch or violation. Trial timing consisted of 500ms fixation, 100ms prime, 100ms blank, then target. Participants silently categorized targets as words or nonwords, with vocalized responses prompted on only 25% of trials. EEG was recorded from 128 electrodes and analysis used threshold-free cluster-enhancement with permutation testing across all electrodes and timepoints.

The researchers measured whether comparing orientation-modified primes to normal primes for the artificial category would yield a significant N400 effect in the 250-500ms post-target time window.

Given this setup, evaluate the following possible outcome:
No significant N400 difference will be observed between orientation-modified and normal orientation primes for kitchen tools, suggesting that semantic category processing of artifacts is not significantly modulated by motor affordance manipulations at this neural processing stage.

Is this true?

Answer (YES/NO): YES